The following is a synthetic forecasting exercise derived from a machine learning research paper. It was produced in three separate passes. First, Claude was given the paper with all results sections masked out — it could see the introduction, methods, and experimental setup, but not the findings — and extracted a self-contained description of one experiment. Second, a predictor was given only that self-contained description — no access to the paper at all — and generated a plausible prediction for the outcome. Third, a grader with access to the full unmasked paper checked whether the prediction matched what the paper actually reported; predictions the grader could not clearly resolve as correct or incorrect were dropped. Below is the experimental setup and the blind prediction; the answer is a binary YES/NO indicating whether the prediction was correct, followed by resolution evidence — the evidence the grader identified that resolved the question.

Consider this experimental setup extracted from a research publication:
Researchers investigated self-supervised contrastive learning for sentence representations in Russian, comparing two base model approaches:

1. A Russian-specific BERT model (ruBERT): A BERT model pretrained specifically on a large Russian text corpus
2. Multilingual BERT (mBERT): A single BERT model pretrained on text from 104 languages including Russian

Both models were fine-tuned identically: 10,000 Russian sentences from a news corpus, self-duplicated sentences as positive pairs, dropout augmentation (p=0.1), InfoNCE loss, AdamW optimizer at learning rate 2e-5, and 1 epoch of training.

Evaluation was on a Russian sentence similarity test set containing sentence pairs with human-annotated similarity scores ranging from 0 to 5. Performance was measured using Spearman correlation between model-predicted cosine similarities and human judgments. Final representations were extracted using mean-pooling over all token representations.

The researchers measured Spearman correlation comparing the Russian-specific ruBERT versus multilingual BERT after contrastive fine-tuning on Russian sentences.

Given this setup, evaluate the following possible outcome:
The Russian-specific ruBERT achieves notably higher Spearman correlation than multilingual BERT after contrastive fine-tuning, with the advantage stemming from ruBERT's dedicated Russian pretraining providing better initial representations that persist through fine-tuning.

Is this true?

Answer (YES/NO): NO